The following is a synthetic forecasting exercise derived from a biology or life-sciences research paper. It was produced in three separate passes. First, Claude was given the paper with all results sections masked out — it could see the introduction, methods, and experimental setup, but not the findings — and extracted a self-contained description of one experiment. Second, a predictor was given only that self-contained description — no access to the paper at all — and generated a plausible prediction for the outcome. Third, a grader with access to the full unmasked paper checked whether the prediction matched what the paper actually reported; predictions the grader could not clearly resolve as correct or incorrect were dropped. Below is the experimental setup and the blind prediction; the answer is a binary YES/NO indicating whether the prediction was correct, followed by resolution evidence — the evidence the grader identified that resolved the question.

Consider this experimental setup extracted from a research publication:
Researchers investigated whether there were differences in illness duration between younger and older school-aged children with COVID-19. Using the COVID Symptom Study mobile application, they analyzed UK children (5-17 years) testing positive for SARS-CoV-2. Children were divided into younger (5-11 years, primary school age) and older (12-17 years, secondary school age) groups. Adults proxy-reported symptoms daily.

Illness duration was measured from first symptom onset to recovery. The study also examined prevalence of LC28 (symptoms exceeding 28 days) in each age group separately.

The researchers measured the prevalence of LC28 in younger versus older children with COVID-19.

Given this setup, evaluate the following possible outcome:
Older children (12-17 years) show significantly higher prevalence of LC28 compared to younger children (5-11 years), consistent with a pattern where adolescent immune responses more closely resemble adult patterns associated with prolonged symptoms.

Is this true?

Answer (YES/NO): YES